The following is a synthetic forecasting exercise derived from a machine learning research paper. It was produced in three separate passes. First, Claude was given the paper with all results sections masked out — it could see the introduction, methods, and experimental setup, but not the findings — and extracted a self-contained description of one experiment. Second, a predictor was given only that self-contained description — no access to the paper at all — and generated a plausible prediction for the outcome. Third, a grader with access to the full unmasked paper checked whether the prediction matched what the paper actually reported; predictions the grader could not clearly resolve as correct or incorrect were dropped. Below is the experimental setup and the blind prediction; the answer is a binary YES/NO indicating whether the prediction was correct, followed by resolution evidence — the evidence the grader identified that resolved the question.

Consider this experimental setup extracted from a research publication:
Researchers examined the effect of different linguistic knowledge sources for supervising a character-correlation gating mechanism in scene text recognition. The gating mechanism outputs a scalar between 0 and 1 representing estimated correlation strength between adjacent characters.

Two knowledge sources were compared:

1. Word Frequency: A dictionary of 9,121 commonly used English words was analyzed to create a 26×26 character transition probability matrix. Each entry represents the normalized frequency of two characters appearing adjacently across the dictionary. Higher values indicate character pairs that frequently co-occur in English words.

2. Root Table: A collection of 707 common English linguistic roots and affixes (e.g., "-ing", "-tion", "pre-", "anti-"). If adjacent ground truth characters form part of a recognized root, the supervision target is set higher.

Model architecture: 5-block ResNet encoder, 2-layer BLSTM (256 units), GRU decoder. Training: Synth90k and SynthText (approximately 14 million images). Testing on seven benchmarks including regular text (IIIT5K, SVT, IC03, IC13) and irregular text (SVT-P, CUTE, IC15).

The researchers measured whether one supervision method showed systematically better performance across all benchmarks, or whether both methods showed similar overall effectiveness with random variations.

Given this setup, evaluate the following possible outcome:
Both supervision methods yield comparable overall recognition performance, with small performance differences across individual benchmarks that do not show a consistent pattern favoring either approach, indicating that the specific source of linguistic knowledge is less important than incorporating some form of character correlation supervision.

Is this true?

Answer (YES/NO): YES